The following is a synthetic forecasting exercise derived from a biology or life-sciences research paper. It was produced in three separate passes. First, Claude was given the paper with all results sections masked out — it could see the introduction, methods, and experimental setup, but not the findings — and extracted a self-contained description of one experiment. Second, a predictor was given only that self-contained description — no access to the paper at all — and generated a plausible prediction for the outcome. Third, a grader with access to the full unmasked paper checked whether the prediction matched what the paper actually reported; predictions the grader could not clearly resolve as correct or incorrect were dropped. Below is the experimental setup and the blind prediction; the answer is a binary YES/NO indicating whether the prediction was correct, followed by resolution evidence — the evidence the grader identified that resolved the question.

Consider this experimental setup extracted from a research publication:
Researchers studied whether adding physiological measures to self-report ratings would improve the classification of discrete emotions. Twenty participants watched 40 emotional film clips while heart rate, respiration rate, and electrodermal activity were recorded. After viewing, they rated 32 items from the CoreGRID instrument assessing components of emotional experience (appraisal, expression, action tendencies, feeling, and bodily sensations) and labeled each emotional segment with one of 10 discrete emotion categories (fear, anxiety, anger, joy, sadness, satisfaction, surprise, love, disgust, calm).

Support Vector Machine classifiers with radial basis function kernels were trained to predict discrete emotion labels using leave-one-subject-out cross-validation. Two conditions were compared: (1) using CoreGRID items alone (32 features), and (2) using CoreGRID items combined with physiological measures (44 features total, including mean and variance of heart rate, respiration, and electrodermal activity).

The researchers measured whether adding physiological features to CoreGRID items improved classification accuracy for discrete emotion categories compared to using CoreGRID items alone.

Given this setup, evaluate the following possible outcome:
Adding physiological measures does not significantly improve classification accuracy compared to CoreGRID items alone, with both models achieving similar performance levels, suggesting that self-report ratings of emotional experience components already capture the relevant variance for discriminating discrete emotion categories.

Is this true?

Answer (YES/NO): YES